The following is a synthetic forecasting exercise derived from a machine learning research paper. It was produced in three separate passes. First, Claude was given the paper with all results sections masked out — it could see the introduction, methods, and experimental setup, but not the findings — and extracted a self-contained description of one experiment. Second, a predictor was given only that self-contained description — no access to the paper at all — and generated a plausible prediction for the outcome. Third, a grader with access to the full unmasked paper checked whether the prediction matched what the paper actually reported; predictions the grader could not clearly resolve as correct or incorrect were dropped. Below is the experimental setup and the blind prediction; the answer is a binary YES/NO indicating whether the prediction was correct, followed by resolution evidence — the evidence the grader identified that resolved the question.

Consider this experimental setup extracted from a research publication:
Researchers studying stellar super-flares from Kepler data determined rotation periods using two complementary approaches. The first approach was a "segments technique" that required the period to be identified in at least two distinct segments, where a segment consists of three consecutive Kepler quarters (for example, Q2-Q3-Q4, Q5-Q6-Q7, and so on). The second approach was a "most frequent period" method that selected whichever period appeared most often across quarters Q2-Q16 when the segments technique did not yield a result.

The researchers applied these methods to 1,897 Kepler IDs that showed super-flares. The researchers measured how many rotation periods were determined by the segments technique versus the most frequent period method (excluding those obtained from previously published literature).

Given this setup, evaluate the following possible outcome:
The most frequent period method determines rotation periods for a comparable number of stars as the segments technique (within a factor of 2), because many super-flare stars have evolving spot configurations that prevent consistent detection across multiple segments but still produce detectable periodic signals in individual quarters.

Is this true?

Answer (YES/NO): NO